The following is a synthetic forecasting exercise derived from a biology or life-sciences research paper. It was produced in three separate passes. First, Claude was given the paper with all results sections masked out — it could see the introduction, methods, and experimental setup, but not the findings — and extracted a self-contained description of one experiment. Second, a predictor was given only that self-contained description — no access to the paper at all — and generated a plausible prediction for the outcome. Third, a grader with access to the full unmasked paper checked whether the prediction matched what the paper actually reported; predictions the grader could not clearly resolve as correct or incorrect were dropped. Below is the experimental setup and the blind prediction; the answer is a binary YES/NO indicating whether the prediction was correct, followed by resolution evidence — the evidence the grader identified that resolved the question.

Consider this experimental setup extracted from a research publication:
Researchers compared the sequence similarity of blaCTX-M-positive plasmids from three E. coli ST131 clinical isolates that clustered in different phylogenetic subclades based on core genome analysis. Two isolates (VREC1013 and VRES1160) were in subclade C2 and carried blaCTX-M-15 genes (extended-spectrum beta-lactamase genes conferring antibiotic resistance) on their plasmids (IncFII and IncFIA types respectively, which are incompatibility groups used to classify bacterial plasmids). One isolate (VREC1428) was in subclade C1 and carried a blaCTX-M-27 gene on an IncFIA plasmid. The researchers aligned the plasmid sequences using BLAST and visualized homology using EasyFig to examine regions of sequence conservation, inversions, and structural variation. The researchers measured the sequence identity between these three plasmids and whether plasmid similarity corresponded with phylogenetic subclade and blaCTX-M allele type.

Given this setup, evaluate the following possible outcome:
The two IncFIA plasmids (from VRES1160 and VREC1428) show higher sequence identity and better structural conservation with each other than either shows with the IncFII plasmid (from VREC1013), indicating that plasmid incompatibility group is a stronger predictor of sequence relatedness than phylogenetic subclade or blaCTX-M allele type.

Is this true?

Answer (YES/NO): NO